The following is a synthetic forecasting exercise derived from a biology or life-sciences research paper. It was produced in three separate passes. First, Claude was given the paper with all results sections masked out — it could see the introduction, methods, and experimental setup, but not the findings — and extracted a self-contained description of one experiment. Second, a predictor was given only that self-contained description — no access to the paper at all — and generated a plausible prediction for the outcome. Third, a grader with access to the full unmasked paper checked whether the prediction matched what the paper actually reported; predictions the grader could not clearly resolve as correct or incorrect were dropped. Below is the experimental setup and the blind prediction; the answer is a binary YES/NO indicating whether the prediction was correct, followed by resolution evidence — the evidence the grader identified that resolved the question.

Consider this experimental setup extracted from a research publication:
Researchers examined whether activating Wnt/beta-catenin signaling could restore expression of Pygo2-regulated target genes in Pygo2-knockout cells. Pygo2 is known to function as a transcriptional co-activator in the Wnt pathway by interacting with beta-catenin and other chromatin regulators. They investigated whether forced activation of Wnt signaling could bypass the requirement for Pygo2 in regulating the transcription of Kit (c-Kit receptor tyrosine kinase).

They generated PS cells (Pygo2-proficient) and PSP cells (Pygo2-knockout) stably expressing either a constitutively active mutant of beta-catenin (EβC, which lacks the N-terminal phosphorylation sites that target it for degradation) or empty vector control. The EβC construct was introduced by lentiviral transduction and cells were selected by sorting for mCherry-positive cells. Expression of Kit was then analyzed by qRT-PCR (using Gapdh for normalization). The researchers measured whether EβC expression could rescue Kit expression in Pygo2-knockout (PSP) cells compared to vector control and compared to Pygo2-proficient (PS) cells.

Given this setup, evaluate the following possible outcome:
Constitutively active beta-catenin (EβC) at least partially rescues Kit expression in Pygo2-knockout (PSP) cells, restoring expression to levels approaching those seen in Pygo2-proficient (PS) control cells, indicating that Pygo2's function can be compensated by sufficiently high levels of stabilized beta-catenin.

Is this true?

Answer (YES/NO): NO